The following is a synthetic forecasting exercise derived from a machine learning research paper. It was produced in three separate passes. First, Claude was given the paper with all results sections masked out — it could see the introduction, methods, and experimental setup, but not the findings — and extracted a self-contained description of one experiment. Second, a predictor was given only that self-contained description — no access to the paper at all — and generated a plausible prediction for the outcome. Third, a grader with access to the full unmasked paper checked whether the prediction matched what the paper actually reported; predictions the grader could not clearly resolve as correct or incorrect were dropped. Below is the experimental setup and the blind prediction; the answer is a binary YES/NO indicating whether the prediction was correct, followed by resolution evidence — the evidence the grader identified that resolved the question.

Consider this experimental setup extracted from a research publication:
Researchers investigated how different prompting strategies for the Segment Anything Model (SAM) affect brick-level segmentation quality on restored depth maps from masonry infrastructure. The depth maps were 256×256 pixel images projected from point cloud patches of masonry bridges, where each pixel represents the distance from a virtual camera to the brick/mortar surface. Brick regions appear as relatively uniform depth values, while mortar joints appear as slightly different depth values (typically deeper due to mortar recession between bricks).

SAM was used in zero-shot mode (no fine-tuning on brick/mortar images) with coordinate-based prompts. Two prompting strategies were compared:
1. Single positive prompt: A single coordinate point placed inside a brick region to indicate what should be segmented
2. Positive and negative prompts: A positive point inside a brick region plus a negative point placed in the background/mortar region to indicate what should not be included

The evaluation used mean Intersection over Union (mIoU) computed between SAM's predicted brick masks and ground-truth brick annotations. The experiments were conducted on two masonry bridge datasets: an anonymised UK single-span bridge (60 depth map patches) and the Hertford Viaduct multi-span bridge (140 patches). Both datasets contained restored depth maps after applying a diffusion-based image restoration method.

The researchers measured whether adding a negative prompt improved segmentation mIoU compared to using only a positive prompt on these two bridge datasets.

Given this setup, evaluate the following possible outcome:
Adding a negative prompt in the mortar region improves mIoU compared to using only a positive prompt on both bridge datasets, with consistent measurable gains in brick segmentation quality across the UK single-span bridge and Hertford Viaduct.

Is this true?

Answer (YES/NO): YES